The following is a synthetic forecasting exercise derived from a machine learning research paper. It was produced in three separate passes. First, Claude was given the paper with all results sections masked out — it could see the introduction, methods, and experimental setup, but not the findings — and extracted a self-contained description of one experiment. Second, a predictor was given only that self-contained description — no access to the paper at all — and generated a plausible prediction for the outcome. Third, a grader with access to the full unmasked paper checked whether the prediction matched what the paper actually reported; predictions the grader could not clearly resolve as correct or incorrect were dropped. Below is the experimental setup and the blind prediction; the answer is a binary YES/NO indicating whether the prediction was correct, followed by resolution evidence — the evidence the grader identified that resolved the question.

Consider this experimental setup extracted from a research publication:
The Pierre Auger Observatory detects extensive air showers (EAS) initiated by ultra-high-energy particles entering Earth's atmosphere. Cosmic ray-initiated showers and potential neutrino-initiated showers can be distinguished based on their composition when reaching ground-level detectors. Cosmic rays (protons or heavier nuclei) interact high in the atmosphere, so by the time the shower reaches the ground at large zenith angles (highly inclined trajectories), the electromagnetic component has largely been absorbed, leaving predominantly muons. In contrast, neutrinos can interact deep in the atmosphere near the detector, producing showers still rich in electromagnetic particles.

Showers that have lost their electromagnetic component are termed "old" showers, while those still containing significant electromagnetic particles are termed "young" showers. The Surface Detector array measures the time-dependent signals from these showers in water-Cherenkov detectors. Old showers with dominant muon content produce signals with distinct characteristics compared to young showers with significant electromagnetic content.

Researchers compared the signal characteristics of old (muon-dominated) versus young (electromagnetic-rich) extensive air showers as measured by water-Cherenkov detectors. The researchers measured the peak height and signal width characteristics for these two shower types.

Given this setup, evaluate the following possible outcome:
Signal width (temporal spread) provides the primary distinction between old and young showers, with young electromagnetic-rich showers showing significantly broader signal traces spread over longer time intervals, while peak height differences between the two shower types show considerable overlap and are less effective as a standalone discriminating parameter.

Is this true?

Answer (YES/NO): NO